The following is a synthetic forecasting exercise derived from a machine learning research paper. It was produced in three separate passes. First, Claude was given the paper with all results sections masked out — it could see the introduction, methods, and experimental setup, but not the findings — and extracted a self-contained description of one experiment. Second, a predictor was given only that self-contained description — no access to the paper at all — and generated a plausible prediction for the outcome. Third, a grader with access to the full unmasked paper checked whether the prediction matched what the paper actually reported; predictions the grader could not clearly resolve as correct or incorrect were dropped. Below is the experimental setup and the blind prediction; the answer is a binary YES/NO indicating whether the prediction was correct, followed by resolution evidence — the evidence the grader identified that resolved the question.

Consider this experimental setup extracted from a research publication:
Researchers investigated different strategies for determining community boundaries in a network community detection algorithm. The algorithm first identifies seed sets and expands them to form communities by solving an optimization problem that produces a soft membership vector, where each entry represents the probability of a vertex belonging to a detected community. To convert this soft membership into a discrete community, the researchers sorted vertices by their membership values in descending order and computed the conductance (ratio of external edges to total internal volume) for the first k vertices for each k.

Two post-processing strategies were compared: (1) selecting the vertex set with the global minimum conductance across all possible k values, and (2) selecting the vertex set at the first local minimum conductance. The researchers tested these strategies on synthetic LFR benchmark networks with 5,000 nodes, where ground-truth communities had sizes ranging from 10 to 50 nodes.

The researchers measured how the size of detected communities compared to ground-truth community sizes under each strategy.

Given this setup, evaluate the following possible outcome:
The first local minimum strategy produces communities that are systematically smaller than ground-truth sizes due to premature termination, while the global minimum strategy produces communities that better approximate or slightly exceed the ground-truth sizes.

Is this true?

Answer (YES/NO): NO